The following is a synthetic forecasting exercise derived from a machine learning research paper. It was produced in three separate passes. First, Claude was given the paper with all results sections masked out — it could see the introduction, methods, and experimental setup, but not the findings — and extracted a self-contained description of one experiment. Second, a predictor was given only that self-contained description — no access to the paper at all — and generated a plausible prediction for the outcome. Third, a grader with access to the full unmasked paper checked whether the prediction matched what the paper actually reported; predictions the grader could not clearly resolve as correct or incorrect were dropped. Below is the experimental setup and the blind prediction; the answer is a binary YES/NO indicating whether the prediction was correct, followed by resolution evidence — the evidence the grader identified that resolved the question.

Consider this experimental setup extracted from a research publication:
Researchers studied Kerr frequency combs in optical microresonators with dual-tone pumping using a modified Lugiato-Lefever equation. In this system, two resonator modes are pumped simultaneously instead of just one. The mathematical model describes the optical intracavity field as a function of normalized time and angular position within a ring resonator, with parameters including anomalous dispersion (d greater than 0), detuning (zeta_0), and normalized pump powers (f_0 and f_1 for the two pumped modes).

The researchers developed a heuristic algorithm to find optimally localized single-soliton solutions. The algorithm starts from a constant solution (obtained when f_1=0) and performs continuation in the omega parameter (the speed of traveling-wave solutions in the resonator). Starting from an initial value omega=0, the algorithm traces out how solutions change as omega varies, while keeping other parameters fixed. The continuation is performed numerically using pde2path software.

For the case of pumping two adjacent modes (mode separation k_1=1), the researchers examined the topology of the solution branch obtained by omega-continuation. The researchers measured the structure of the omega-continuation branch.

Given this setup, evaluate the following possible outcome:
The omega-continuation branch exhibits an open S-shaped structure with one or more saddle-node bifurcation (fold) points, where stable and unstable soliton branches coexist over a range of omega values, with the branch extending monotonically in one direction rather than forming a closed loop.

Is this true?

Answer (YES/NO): NO